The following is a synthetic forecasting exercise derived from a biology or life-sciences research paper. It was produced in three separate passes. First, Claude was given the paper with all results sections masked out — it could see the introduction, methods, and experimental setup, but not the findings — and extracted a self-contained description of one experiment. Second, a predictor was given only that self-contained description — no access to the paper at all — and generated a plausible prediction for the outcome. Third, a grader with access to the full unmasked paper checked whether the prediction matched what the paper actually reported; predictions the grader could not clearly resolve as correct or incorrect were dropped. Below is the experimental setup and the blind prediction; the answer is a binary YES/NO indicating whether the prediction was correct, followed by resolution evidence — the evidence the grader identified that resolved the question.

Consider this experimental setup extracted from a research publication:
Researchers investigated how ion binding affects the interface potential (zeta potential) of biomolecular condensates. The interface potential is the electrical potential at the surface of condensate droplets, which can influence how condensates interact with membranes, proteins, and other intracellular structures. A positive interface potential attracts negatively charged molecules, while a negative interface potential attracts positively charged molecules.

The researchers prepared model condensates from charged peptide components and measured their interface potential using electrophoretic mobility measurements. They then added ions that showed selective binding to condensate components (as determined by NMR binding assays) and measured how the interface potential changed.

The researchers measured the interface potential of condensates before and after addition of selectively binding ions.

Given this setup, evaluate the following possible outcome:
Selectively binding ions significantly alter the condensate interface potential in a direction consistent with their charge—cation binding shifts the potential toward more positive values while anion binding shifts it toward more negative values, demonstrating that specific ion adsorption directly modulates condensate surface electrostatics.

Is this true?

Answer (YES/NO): NO